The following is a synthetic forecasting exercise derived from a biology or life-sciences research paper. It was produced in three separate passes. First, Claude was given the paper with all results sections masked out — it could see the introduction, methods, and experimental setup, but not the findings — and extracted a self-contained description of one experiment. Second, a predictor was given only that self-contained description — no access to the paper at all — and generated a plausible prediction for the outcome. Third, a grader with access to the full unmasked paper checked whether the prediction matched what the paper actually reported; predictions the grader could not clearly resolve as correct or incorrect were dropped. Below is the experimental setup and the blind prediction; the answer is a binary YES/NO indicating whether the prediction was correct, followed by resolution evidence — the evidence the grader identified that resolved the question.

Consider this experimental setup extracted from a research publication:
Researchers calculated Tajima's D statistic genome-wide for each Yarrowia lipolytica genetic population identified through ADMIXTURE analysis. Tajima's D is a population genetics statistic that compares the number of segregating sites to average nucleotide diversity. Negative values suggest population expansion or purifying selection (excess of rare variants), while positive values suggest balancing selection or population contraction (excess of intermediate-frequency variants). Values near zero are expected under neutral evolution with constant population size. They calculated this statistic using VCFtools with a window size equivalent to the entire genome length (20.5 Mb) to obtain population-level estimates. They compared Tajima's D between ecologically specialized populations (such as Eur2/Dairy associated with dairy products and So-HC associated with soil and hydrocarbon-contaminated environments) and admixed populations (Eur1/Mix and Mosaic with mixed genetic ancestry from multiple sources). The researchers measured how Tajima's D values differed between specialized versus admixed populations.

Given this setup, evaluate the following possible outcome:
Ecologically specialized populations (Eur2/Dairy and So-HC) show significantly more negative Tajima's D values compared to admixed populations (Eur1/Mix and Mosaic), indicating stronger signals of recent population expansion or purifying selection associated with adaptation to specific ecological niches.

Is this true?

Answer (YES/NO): NO